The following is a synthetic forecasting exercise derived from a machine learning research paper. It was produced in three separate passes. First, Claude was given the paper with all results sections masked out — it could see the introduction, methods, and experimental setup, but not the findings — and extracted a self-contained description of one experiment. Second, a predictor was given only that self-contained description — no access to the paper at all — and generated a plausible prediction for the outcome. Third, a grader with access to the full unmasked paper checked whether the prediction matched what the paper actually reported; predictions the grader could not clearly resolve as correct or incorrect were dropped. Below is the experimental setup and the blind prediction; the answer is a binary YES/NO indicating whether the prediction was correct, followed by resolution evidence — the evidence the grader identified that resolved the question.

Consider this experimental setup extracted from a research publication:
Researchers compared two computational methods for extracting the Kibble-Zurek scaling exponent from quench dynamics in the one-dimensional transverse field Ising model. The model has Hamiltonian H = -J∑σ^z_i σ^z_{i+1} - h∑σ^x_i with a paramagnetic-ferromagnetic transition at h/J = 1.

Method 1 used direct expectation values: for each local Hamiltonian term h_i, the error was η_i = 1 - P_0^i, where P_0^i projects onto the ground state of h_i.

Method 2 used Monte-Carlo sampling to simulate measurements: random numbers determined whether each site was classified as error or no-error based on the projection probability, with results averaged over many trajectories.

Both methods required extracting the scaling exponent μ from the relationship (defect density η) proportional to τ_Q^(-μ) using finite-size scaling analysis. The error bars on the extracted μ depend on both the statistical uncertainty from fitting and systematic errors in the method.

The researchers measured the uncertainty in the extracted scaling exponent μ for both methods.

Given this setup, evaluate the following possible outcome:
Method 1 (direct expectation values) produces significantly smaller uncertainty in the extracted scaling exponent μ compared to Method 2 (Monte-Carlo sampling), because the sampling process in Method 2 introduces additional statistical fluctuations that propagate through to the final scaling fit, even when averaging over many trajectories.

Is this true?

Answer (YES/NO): YES